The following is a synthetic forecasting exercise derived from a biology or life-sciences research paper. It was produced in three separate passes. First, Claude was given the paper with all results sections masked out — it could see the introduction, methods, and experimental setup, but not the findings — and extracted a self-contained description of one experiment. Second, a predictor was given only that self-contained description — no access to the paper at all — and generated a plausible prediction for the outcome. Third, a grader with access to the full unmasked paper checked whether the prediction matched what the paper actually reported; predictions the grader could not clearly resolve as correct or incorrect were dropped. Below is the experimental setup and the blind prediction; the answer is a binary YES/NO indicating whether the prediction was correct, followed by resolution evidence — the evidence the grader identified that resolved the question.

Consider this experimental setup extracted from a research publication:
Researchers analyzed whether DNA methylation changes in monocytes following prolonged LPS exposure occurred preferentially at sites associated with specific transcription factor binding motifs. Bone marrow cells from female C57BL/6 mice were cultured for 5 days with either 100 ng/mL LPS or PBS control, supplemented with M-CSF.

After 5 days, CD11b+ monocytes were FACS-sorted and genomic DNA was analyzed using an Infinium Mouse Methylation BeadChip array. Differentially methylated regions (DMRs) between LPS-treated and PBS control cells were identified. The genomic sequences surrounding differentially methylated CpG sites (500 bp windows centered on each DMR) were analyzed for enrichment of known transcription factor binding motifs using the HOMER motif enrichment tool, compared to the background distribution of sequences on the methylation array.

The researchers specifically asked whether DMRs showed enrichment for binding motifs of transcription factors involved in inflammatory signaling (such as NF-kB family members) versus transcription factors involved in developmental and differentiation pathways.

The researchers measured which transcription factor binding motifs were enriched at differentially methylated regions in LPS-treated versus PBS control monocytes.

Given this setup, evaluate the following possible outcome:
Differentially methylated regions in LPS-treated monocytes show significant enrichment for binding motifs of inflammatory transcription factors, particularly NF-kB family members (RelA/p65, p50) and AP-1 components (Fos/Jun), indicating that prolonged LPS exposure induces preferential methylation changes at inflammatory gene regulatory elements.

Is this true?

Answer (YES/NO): NO